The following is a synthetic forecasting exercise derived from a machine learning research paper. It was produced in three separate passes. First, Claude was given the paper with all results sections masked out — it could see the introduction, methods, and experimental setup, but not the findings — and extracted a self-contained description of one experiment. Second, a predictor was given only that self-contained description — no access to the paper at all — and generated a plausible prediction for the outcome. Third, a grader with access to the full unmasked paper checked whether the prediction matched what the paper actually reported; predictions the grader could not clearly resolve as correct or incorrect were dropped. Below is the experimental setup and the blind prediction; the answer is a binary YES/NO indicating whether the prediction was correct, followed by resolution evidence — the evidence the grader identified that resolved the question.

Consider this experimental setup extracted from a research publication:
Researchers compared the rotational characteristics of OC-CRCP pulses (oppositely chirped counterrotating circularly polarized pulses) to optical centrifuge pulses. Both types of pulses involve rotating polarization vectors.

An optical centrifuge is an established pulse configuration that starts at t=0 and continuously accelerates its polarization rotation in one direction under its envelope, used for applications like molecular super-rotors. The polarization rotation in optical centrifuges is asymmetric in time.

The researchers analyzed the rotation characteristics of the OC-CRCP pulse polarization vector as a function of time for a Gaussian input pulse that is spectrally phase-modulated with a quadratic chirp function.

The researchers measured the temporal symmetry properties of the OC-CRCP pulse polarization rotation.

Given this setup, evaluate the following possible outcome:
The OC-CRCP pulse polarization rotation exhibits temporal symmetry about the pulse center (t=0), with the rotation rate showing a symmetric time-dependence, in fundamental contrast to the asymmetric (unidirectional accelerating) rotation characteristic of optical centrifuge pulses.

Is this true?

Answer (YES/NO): NO